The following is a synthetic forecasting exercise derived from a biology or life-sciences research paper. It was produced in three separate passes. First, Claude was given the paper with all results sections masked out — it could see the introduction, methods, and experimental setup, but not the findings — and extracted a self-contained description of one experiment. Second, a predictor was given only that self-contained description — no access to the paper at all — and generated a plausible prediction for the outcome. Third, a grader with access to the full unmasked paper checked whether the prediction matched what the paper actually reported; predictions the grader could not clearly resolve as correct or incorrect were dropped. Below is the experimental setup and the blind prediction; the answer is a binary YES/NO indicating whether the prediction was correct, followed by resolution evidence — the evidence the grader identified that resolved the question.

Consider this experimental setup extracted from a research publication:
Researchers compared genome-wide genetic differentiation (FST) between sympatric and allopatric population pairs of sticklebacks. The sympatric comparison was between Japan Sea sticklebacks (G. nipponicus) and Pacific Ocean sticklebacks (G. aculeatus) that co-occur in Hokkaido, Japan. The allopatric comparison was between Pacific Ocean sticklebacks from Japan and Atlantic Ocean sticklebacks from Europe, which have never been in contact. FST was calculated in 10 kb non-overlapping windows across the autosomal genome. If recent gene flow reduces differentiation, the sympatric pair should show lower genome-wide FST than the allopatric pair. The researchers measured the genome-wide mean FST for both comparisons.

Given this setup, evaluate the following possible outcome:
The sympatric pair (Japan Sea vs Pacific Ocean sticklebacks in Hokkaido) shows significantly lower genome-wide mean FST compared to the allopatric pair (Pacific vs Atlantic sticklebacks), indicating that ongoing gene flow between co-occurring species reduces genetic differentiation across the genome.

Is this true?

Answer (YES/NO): YES